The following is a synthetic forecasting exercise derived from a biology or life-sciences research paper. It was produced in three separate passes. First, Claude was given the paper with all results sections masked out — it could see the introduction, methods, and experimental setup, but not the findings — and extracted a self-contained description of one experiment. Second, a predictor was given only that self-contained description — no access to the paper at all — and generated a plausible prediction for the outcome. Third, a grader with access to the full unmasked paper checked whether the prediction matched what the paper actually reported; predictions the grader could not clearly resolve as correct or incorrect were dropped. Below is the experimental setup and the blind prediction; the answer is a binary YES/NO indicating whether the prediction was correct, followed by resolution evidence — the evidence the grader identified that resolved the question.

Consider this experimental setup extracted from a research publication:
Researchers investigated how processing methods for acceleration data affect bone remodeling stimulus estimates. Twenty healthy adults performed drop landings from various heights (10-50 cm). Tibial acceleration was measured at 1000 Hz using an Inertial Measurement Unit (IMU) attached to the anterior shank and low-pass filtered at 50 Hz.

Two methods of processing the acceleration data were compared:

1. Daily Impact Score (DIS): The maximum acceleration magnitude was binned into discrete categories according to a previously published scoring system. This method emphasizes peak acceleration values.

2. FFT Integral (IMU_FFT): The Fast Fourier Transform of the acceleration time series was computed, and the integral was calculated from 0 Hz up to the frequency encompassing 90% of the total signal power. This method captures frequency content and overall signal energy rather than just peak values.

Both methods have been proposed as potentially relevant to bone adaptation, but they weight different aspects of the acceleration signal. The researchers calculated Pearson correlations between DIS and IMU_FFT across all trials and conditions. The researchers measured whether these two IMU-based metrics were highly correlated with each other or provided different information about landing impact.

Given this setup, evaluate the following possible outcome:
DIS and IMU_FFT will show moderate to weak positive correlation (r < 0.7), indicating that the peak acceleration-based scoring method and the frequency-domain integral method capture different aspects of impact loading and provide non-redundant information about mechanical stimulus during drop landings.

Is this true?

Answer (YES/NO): NO